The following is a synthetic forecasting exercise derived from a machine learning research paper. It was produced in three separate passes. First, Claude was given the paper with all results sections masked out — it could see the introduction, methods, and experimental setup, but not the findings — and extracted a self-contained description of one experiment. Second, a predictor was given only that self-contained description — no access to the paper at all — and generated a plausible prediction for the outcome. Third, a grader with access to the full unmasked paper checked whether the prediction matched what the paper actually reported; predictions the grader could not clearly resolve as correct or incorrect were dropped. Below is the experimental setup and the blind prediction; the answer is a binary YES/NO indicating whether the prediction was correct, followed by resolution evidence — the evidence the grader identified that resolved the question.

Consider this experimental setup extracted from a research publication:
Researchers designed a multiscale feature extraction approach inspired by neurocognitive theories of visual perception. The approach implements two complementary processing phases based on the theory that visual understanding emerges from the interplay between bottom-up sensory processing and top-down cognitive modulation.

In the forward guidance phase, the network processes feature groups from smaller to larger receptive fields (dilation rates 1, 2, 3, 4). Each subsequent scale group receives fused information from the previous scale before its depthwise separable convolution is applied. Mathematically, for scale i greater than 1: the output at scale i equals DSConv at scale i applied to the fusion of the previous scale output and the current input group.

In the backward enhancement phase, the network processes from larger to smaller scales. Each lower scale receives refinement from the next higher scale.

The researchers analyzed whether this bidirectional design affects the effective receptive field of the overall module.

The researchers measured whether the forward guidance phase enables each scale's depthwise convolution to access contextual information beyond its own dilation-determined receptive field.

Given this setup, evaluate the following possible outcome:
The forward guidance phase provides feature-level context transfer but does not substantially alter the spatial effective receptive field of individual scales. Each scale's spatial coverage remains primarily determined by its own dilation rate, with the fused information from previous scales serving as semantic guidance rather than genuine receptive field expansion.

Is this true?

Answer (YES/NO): NO